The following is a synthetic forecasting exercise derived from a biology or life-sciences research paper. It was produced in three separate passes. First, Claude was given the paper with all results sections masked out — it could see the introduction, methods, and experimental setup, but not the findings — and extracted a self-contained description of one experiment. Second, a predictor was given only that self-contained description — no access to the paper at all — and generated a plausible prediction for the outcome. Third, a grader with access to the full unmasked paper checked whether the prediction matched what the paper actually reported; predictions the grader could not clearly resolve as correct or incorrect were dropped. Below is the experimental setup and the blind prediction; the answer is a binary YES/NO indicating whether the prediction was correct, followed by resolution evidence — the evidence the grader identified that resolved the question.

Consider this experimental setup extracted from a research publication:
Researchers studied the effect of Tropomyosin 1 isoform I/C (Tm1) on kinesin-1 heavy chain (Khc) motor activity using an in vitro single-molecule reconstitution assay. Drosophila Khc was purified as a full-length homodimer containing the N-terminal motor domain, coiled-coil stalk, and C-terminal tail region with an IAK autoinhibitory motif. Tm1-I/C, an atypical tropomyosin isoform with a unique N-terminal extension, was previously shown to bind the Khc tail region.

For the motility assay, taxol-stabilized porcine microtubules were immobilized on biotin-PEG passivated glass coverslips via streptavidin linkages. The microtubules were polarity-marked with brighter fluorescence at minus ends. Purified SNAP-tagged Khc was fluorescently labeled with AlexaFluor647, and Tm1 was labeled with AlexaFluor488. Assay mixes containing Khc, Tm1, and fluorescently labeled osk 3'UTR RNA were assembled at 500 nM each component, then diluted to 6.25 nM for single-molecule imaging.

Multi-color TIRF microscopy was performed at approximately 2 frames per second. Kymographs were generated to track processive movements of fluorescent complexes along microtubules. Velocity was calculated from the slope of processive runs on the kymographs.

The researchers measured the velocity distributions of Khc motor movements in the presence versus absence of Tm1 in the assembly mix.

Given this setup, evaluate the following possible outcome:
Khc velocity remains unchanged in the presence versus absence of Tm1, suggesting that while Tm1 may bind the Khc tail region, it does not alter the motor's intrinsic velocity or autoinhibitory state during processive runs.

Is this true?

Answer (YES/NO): NO